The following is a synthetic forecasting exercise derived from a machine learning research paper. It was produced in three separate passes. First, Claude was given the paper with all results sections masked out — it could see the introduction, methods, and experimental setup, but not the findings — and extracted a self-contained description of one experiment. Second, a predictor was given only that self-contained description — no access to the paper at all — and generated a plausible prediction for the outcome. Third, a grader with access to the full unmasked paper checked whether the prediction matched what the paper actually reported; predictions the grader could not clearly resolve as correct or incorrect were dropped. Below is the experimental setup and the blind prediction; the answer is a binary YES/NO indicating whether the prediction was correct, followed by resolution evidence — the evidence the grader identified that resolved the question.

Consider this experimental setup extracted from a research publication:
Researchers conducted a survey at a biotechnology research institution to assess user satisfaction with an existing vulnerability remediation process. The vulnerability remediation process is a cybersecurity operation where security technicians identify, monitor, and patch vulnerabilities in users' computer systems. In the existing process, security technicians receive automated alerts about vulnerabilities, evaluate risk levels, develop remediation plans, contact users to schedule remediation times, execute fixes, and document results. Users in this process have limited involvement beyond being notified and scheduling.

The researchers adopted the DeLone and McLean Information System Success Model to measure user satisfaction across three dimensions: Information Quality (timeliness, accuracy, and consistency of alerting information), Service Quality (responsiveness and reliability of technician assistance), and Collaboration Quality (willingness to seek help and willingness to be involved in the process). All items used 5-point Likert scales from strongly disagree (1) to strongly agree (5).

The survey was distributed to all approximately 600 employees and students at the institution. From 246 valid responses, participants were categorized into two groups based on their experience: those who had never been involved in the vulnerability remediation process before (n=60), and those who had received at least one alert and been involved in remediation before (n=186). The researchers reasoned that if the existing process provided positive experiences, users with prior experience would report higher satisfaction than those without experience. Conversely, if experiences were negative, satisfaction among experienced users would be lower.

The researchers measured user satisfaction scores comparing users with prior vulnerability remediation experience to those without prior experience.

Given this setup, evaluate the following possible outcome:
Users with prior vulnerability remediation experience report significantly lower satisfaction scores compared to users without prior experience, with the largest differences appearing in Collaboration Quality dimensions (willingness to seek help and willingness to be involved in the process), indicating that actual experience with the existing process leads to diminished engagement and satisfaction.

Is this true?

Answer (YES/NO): NO